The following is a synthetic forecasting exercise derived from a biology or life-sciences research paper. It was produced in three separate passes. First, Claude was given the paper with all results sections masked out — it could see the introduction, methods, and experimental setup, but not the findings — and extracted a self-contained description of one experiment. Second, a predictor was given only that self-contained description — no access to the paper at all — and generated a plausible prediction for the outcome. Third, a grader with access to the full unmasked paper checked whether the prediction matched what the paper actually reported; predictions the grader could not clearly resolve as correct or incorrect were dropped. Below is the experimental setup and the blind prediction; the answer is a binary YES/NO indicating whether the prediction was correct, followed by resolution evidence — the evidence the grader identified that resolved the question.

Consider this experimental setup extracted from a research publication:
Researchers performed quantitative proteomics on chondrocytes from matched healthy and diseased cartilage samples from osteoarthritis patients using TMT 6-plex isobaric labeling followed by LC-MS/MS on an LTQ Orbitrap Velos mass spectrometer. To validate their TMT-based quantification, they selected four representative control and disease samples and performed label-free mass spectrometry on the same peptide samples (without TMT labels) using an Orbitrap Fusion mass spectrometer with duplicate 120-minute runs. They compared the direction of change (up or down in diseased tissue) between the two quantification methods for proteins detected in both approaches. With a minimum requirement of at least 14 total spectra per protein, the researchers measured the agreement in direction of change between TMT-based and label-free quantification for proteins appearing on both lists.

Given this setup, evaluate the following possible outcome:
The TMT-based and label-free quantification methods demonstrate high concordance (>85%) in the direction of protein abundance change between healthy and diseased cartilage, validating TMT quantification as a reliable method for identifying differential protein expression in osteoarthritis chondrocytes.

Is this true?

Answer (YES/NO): YES